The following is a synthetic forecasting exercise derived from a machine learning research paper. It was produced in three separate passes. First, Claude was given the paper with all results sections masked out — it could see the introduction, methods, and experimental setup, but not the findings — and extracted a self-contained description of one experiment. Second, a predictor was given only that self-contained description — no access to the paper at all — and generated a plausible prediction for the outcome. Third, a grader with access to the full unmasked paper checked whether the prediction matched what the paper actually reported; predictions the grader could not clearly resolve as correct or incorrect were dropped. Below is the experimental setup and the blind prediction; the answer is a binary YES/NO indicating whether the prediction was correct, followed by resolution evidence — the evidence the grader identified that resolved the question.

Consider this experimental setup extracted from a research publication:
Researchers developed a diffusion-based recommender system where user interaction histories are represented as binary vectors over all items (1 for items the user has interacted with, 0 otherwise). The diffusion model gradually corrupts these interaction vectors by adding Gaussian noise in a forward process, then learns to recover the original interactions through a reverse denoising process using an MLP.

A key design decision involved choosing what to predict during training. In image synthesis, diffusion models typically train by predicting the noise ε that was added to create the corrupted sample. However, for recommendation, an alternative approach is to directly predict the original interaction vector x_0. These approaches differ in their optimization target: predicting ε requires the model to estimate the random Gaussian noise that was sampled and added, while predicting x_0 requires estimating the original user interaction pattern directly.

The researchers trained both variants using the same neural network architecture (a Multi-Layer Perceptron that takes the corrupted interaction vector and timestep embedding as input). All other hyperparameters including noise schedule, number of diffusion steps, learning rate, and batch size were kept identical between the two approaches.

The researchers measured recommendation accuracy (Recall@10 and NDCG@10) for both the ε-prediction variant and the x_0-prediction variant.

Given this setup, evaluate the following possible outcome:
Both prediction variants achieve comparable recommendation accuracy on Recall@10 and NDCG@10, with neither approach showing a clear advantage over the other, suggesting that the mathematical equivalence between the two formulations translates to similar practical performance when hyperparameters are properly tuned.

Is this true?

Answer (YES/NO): NO